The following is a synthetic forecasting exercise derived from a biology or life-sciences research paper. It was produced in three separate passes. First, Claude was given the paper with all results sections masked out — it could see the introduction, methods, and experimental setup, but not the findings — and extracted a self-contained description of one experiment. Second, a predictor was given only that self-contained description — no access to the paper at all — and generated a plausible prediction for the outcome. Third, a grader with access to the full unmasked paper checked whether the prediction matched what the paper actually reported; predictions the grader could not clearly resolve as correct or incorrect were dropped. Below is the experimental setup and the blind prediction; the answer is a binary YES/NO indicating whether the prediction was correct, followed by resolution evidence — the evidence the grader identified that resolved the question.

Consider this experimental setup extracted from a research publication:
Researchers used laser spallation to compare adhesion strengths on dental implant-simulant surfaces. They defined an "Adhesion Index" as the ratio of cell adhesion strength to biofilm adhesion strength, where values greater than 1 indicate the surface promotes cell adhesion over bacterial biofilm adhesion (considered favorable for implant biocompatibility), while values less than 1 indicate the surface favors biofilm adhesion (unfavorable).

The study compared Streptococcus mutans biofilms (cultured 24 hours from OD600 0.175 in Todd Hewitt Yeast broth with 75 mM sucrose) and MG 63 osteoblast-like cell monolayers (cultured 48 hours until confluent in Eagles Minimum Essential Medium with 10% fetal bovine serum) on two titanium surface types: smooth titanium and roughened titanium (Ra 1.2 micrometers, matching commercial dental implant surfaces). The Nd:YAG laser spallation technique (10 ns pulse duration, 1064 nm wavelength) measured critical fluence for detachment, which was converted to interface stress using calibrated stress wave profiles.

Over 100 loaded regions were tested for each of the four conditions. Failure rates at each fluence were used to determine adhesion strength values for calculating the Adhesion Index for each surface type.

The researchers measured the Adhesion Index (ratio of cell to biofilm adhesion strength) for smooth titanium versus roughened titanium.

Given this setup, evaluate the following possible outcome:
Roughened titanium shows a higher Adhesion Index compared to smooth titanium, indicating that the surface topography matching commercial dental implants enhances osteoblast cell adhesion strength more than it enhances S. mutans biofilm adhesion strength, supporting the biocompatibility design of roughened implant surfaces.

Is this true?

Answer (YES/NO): YES